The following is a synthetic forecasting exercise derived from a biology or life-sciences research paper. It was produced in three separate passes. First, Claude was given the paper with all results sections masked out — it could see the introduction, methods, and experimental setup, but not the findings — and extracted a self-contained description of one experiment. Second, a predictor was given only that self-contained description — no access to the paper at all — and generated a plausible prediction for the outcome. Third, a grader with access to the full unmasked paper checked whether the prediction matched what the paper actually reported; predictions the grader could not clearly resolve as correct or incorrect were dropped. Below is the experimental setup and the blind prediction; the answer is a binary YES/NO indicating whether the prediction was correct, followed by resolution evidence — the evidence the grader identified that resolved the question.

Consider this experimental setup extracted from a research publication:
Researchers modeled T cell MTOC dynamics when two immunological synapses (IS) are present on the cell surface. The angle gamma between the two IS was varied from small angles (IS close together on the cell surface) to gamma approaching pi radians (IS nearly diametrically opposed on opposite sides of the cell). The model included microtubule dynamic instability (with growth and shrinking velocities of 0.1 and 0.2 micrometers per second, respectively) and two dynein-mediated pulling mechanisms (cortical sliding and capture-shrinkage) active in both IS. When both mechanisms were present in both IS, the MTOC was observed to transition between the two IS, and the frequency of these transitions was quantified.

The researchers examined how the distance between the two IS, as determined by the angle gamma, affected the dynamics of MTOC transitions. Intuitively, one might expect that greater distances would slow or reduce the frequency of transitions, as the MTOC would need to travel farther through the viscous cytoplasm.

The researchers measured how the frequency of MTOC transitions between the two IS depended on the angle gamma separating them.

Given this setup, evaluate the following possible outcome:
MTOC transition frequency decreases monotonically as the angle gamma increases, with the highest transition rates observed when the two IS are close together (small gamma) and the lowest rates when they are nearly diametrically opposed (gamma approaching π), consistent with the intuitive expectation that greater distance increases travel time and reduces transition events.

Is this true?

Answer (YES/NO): NO